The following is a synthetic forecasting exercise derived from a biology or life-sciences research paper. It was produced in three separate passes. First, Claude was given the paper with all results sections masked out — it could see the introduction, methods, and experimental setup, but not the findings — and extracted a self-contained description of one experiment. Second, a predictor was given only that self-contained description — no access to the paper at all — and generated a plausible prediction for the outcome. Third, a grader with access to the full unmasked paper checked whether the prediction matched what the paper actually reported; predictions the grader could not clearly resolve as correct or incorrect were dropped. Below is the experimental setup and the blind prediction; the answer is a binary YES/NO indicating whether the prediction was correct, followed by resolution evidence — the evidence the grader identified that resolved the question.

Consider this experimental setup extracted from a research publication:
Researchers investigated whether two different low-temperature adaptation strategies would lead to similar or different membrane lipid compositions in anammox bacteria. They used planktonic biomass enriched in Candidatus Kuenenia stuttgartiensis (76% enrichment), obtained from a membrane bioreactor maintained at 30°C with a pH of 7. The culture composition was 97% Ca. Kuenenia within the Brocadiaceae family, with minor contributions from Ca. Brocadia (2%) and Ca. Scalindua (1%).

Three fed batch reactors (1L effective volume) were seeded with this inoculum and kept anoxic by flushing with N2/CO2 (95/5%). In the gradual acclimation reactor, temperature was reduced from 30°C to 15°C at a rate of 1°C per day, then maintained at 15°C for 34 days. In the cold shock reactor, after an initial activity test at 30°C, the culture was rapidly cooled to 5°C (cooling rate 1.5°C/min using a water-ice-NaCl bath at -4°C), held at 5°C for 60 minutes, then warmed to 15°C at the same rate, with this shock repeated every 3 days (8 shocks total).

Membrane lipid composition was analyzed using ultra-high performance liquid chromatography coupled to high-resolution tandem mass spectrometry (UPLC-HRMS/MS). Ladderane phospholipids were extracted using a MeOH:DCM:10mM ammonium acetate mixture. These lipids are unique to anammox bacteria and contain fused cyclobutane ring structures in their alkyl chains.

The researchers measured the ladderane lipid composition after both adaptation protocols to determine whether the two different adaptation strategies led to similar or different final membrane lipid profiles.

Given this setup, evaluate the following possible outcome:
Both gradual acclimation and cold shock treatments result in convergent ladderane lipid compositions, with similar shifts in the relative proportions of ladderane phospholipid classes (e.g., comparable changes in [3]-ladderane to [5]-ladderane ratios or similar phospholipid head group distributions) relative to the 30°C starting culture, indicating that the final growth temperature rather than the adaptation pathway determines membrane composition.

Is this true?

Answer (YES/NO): YES